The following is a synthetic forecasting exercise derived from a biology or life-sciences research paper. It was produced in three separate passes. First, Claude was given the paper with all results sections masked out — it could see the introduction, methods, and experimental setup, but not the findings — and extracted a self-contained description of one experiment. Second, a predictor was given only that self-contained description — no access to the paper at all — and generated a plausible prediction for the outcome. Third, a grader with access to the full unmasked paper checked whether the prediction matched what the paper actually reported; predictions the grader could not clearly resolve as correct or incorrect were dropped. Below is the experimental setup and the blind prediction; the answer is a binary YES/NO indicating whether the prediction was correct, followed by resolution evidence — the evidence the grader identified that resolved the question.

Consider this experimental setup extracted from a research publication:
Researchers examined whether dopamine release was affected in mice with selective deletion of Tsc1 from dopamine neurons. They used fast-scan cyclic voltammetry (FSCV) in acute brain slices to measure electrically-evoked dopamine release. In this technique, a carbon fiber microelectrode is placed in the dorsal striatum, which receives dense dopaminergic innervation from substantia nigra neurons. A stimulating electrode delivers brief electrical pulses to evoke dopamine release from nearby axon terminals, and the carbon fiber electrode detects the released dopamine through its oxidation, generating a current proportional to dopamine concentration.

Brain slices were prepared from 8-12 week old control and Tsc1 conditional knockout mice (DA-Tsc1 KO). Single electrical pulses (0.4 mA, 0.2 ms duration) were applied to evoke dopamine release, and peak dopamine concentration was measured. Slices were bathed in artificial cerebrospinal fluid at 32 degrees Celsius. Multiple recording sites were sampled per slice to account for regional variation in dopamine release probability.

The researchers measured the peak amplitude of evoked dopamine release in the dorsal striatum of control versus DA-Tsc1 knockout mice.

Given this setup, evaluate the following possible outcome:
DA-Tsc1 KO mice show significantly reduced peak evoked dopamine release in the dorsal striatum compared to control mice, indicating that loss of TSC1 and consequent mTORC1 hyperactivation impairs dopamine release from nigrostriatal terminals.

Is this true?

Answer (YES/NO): YES